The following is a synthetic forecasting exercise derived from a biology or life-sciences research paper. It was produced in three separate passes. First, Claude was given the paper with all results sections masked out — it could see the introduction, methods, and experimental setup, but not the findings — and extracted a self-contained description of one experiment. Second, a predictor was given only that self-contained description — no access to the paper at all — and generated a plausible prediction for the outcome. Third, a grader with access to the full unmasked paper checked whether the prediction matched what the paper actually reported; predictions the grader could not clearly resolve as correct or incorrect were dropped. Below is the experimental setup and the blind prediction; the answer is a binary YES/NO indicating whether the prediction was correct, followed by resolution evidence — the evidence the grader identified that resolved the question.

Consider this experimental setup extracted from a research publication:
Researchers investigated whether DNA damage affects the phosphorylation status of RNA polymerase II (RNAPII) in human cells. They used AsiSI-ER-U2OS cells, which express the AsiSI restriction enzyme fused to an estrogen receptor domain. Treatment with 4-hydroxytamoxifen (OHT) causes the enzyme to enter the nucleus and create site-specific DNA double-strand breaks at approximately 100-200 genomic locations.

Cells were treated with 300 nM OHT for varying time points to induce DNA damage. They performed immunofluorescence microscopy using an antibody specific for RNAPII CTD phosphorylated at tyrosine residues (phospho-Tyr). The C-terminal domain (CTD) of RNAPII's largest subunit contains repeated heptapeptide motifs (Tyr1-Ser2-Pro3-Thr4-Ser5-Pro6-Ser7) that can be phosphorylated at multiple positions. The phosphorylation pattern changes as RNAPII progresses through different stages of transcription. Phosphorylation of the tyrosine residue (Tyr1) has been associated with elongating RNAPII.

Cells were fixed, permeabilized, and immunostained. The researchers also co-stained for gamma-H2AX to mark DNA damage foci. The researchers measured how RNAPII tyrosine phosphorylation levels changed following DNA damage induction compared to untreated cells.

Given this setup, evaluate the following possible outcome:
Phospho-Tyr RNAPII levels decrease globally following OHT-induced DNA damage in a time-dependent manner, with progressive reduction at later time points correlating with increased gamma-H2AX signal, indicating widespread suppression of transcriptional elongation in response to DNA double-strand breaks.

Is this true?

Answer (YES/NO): NO